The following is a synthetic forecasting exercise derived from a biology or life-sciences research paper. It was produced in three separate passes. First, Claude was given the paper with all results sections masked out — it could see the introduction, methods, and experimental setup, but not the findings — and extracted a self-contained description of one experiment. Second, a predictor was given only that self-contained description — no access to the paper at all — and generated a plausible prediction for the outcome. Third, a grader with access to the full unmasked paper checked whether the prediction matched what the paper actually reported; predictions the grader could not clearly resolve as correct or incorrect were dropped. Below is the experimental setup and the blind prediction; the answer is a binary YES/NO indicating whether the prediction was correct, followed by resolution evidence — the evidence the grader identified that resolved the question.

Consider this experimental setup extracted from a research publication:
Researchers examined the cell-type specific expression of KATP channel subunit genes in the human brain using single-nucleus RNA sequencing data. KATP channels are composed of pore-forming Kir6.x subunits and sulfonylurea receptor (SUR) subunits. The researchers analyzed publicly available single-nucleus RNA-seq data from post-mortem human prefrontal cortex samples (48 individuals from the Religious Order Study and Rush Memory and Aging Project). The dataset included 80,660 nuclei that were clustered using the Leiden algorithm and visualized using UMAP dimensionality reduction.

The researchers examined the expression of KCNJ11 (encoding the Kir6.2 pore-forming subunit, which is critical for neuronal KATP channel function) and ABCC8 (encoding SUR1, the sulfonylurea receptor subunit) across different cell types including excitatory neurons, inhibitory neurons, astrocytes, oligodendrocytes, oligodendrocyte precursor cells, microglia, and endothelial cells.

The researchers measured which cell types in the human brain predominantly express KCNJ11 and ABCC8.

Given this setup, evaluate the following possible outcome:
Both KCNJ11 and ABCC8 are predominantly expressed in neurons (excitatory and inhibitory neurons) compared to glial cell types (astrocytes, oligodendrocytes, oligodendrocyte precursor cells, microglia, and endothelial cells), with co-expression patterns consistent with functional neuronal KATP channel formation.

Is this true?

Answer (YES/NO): YES